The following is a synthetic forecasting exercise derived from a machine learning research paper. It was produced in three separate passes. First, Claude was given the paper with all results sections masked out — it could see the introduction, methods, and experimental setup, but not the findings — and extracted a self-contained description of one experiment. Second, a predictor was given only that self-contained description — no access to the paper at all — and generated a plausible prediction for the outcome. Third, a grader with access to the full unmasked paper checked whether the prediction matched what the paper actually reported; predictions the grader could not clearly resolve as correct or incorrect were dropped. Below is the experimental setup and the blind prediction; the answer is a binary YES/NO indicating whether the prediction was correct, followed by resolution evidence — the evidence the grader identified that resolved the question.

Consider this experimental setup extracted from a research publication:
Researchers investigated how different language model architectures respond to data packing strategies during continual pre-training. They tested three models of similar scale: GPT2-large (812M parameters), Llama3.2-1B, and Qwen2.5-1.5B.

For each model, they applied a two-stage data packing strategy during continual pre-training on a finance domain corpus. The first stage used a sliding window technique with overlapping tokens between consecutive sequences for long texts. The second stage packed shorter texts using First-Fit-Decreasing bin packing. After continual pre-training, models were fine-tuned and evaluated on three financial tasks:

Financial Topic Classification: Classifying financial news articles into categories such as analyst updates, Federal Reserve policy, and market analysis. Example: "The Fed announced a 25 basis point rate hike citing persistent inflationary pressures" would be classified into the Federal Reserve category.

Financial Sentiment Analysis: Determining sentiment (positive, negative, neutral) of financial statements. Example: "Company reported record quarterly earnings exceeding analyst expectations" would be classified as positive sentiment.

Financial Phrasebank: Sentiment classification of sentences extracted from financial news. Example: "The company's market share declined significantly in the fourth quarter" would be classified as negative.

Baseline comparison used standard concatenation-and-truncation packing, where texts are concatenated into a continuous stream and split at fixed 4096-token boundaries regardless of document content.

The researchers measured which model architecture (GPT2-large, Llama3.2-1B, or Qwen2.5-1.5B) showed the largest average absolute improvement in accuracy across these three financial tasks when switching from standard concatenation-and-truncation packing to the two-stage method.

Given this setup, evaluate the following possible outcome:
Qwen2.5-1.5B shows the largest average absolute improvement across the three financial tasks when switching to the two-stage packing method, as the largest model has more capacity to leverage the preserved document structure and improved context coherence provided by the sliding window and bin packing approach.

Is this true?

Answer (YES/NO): NO